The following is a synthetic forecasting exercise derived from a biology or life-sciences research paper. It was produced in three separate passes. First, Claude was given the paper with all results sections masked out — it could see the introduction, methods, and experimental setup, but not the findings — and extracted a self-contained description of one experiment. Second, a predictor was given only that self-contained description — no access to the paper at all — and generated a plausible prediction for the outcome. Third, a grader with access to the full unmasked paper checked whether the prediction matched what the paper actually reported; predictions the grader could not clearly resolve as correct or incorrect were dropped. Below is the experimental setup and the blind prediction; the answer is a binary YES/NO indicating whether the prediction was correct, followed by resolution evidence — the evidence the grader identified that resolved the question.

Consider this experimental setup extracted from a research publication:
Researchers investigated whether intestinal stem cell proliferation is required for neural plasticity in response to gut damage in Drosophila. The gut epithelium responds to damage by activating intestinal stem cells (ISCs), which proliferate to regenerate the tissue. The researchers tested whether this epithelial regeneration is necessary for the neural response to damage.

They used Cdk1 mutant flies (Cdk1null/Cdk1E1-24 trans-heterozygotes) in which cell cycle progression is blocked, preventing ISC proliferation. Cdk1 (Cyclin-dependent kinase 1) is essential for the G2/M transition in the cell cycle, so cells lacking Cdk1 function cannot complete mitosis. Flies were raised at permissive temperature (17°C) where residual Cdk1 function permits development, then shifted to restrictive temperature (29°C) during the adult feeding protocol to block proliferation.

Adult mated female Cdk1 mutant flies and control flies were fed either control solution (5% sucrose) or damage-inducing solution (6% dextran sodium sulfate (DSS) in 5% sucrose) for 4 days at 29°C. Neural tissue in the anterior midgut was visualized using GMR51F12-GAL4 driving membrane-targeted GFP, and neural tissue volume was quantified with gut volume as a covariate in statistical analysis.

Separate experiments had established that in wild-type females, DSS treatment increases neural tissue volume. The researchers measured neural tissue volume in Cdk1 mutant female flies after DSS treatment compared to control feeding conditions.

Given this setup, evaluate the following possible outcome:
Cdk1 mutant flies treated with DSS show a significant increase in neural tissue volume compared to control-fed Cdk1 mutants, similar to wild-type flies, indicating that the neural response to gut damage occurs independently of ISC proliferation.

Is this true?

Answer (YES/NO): YES